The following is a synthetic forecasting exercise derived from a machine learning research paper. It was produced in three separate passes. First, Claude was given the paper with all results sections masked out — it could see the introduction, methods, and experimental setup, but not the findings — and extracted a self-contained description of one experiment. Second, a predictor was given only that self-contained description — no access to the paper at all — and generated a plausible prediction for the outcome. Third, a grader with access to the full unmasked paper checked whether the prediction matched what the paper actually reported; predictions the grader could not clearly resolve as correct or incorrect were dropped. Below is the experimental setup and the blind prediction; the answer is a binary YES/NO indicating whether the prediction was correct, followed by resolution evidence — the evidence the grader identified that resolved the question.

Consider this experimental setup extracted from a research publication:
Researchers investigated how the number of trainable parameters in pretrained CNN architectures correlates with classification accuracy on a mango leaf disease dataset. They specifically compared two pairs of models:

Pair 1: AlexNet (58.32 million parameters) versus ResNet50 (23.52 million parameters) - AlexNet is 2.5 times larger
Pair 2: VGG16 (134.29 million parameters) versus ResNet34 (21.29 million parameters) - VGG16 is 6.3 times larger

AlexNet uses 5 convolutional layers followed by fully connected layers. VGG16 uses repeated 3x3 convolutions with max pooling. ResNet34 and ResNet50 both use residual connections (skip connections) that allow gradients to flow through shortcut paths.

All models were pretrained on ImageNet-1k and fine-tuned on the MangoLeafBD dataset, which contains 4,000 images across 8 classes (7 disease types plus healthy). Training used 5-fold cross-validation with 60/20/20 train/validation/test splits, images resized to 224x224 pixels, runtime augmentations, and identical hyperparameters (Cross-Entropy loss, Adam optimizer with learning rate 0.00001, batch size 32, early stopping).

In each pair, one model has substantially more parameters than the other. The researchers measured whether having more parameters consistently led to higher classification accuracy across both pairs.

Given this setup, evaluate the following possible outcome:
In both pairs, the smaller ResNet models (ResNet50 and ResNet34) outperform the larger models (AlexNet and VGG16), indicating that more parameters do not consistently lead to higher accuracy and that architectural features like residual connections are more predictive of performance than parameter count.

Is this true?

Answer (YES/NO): NO